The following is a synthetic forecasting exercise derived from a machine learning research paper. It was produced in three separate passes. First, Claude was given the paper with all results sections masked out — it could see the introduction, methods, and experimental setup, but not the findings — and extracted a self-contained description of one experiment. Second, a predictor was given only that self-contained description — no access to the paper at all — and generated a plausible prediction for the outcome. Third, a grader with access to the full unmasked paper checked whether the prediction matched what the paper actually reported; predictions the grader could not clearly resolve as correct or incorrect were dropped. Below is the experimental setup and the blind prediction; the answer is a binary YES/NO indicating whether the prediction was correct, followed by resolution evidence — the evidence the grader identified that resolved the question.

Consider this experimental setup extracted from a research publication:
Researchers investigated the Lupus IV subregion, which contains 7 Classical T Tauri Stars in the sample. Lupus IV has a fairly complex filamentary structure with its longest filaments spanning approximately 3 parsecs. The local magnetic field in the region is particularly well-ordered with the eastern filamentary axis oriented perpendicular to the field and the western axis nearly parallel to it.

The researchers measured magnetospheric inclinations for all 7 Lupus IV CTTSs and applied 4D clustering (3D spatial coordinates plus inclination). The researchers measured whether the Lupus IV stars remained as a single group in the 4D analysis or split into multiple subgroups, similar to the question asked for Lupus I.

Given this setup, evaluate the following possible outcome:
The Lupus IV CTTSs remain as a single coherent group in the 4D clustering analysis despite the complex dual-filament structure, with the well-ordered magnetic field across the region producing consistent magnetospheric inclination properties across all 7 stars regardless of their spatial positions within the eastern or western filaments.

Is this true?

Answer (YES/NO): NO